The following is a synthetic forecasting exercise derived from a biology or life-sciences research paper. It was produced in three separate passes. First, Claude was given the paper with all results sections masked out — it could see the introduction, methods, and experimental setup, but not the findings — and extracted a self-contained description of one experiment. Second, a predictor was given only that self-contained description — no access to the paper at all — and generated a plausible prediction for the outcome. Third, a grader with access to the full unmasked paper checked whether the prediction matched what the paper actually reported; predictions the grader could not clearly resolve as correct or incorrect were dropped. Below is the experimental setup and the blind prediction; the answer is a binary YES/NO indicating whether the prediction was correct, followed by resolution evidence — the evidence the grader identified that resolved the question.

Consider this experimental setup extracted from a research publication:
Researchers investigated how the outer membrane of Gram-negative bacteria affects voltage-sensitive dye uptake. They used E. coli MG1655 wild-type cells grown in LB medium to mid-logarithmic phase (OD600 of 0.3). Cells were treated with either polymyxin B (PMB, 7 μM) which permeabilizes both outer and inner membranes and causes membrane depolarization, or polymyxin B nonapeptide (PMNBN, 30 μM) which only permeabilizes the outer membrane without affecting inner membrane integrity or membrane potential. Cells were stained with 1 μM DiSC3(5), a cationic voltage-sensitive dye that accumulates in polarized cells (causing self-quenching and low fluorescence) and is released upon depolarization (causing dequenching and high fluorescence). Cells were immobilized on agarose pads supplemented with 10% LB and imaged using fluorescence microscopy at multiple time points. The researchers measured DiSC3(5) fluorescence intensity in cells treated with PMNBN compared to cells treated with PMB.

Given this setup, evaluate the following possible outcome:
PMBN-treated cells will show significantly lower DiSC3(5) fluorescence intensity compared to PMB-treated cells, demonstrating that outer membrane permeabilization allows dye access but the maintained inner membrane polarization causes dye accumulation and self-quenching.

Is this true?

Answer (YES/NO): NO